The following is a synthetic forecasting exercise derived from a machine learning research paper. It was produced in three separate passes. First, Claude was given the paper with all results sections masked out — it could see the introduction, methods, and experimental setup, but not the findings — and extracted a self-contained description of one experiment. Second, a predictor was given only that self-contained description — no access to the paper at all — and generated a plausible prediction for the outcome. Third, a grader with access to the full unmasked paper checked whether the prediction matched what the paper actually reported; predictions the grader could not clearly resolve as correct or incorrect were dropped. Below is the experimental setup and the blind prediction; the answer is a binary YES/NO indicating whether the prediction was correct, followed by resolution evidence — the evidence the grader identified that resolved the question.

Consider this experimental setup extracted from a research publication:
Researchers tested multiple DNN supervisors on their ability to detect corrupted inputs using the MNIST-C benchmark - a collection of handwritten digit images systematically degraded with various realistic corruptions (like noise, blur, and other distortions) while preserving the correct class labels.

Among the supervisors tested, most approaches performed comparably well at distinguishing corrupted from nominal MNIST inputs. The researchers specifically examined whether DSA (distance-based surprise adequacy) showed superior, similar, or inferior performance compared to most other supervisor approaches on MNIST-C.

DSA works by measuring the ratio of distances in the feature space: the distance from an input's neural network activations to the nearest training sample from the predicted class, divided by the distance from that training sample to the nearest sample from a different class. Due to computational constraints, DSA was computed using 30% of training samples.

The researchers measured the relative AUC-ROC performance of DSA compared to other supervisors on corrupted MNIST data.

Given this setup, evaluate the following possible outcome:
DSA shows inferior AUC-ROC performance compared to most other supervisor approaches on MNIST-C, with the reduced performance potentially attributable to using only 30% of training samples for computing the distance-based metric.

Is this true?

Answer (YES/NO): NO